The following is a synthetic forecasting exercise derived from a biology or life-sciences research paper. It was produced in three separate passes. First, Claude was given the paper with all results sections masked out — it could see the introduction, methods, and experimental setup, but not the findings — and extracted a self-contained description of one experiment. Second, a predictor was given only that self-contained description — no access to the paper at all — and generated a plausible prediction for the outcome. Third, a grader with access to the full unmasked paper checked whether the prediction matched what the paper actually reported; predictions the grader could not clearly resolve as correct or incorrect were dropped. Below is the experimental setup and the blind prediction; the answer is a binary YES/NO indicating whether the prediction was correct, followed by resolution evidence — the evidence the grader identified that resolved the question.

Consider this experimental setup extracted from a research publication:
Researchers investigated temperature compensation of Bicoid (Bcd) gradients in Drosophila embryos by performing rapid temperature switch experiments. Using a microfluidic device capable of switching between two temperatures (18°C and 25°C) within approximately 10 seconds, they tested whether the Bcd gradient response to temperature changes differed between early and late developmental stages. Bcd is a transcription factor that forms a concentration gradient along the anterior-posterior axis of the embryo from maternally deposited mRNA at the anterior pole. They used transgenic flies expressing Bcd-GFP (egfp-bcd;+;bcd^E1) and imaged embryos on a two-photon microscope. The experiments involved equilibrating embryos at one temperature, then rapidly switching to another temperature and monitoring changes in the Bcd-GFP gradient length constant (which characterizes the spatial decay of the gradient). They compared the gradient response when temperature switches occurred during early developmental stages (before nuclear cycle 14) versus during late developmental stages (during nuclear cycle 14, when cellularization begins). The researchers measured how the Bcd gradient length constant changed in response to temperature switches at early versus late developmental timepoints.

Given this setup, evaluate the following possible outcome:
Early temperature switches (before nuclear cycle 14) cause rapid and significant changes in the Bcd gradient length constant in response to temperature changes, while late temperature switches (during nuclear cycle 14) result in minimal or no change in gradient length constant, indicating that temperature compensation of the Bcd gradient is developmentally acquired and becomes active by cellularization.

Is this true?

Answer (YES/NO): YES